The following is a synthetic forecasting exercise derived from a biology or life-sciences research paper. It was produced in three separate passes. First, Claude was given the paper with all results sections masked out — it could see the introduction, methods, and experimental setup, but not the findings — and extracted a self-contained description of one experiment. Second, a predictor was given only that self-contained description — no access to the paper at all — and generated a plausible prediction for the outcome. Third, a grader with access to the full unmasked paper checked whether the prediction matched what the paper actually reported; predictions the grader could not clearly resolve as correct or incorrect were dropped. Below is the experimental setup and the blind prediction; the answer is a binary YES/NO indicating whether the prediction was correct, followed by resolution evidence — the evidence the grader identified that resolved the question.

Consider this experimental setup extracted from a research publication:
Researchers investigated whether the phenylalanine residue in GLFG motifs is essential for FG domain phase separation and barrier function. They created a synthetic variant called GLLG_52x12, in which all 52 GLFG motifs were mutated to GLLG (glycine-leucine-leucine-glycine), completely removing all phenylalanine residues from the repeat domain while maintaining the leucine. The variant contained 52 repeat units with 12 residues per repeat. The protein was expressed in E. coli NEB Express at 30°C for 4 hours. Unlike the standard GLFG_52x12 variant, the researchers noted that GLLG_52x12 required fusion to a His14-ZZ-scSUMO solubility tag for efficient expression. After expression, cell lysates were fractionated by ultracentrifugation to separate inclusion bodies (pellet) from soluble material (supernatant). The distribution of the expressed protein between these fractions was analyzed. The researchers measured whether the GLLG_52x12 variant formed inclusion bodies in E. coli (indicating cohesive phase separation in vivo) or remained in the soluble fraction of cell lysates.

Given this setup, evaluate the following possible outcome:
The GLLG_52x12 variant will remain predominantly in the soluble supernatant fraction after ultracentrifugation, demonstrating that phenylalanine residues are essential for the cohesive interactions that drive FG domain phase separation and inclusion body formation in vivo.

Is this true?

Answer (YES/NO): NO